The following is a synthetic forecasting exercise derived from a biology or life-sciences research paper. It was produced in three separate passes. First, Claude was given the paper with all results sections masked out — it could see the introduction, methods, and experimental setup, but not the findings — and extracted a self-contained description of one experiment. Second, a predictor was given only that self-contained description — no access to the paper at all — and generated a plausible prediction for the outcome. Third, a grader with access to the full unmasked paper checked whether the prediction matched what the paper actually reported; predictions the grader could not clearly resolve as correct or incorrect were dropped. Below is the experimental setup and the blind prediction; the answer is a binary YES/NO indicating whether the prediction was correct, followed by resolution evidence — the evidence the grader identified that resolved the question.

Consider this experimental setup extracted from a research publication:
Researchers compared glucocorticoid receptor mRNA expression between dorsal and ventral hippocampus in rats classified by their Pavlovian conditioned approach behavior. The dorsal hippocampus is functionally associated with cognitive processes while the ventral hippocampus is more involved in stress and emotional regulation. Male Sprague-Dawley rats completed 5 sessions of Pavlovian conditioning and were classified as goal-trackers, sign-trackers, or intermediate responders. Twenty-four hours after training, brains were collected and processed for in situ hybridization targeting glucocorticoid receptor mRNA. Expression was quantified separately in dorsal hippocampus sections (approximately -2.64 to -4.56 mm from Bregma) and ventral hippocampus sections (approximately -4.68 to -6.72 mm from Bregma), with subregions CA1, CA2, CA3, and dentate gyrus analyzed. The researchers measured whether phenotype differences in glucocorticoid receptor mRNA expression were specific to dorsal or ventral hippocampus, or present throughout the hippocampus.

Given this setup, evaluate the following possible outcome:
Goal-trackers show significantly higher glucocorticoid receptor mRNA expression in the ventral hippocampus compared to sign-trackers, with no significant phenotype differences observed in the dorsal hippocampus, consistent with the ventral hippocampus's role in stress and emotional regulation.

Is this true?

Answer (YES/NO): NO